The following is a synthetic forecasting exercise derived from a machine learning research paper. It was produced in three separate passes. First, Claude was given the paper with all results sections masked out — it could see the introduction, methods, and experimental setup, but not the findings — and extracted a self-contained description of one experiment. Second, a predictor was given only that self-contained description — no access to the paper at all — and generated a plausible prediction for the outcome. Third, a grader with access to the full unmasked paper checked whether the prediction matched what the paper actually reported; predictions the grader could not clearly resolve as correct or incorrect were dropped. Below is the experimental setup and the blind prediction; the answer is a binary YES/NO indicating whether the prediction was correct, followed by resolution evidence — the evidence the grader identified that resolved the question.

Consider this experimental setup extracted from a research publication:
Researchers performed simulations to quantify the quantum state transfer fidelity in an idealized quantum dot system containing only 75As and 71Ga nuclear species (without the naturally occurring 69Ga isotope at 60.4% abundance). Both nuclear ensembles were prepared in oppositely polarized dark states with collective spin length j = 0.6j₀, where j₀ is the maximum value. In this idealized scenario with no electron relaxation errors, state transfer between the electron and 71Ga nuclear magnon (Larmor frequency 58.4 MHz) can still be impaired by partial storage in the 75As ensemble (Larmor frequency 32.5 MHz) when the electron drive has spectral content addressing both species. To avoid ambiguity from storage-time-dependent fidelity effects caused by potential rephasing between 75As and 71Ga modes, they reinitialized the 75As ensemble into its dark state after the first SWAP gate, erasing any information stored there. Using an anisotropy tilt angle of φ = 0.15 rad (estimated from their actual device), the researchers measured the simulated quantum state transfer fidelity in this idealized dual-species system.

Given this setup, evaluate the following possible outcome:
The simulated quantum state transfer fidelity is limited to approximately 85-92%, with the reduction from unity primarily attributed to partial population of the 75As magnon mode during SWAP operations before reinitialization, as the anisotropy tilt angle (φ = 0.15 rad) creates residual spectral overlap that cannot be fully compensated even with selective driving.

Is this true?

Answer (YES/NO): NO